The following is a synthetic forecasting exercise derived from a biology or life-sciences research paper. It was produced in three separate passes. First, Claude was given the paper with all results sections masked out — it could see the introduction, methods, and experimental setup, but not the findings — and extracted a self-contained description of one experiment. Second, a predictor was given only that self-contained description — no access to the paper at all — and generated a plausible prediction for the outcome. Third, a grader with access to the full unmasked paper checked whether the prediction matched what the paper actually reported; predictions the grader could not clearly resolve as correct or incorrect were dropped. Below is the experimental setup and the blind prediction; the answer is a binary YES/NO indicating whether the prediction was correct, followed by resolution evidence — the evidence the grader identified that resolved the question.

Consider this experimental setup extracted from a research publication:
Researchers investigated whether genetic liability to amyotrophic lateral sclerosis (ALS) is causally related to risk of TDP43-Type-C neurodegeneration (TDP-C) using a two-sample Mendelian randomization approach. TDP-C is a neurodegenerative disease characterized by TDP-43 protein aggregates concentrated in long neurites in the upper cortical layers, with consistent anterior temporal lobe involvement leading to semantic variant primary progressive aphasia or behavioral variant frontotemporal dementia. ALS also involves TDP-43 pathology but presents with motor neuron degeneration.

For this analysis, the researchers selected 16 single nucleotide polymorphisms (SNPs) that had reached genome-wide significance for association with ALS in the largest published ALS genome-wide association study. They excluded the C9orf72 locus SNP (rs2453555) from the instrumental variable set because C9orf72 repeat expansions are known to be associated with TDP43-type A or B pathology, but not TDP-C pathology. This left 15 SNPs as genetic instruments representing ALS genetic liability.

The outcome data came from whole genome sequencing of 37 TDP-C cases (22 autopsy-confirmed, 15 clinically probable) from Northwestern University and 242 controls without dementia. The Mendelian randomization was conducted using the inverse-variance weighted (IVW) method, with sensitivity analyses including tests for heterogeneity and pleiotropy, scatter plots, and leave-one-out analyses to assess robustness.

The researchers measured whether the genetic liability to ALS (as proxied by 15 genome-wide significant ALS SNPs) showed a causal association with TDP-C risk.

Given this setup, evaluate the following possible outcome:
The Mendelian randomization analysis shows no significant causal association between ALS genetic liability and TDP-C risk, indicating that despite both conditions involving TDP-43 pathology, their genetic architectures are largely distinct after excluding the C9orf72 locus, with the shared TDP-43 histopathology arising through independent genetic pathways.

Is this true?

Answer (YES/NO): NO